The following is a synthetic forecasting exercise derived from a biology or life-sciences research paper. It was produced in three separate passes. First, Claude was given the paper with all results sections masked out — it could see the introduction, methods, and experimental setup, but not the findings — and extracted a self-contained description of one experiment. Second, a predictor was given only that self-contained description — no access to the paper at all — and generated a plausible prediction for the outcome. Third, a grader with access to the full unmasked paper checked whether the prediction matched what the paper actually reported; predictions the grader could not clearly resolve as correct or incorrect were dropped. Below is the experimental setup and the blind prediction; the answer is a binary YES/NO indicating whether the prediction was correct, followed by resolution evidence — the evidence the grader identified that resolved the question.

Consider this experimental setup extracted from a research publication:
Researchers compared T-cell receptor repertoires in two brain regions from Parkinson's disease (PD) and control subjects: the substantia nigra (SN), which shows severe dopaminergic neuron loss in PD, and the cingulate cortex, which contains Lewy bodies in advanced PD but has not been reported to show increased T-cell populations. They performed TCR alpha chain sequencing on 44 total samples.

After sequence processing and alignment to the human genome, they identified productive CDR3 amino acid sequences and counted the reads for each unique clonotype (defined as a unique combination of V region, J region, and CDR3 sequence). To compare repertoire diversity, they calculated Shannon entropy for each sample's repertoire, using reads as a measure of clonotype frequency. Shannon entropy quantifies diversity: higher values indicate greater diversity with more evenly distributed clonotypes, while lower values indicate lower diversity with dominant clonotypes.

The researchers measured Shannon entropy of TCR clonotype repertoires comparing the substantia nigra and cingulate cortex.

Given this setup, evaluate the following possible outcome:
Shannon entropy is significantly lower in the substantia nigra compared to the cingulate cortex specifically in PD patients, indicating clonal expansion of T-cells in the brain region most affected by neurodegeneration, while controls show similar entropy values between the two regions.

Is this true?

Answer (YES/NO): NO